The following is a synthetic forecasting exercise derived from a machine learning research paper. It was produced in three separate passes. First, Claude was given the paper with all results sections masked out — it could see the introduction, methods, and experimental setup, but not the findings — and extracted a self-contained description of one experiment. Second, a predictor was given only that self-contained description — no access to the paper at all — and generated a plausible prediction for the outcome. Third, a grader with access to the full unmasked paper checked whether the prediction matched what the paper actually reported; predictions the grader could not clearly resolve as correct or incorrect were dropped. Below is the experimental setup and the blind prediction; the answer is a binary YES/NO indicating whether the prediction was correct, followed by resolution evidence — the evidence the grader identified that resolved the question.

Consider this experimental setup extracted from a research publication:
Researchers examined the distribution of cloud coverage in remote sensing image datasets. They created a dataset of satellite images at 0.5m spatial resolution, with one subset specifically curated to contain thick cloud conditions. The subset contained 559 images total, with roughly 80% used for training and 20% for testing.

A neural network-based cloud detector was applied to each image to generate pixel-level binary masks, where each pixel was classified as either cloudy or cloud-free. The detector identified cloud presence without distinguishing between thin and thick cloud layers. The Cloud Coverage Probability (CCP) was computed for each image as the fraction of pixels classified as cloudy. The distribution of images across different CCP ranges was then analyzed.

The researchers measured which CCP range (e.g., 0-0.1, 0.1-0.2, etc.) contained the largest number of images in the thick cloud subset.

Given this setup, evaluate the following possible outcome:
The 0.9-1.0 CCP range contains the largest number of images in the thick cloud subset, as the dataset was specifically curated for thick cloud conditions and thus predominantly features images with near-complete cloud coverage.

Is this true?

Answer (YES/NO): NO